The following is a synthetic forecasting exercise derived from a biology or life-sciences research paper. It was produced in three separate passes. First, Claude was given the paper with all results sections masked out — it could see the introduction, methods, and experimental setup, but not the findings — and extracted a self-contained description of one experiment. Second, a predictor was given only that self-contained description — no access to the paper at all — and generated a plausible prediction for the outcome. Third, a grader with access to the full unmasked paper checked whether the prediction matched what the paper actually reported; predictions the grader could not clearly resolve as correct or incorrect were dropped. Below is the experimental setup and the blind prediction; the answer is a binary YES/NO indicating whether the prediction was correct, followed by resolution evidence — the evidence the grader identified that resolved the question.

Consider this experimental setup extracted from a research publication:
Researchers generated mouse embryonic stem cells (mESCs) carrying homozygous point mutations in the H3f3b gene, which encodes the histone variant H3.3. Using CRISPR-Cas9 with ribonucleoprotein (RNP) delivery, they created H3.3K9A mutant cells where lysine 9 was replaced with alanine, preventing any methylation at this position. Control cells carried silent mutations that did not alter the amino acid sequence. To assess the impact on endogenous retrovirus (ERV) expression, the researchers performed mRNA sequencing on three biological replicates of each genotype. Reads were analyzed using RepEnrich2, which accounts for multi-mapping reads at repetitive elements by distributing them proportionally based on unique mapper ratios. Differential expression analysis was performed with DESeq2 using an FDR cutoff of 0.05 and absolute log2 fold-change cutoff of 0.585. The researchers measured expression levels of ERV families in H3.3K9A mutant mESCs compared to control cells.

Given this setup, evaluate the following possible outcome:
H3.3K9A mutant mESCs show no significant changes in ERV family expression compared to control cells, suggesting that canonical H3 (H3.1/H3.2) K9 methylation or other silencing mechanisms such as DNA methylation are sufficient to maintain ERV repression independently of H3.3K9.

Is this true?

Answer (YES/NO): NO